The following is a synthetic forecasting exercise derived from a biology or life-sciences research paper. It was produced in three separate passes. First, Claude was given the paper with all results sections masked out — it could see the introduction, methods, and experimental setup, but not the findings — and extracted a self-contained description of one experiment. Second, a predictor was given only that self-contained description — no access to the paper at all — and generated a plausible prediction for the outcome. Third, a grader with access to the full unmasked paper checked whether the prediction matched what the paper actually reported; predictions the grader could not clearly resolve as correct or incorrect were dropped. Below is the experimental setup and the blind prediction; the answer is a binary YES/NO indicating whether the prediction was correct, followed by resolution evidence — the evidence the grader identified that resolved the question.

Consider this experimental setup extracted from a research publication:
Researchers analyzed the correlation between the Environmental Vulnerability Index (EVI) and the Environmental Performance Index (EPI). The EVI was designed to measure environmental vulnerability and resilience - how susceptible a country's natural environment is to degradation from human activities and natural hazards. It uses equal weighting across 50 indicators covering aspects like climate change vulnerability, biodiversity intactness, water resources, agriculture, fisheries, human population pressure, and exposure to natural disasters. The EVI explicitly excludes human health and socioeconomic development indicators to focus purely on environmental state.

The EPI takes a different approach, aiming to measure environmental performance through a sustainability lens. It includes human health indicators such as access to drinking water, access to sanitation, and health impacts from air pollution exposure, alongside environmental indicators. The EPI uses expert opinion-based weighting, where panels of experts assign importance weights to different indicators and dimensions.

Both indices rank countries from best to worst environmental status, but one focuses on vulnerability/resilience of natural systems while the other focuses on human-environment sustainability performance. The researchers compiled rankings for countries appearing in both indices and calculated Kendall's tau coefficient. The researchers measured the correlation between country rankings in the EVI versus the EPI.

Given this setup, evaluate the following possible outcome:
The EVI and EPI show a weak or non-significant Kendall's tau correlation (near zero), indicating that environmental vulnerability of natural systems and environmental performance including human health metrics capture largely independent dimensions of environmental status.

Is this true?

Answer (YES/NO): NO